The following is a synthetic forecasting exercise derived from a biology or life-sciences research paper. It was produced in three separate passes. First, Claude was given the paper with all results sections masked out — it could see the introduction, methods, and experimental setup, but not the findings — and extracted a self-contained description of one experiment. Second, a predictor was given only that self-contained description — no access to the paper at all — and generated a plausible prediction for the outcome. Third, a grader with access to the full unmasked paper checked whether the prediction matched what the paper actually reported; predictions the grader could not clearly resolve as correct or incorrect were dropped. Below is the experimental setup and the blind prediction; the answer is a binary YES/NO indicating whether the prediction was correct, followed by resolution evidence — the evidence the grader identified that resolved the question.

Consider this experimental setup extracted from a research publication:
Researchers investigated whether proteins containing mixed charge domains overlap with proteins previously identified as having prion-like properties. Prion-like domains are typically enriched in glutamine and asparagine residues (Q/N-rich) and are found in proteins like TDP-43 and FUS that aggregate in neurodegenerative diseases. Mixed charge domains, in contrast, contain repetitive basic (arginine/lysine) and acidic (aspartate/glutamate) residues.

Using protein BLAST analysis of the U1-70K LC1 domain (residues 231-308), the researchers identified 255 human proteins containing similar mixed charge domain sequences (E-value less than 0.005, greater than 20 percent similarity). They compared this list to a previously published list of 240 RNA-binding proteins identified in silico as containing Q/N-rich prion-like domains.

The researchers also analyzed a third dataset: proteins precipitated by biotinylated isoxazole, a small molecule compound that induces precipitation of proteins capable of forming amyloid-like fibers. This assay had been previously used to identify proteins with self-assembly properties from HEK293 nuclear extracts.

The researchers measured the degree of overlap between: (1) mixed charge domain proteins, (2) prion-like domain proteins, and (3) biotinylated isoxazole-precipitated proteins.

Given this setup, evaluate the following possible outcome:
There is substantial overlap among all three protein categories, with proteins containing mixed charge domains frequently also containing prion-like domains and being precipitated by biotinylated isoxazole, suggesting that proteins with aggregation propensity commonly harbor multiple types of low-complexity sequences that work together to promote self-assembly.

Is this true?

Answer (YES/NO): NO